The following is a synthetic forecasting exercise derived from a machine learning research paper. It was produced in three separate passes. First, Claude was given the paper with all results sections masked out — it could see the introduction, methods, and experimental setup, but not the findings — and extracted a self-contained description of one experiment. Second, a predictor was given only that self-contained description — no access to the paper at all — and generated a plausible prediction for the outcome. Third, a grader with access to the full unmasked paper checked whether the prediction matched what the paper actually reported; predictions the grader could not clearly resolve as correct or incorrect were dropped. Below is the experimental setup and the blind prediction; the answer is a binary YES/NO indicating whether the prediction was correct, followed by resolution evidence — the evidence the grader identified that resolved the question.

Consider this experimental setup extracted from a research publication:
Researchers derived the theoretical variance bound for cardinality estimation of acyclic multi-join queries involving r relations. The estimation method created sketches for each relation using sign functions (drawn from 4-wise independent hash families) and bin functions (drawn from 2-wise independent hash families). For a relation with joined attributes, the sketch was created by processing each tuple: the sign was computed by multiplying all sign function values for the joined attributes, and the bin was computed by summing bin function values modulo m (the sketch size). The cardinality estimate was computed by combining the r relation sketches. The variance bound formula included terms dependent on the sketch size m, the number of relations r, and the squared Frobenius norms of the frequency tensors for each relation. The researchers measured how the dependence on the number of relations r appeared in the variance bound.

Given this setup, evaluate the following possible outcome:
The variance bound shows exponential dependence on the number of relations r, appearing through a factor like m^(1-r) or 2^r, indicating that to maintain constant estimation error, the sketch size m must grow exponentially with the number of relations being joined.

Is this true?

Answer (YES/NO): YES